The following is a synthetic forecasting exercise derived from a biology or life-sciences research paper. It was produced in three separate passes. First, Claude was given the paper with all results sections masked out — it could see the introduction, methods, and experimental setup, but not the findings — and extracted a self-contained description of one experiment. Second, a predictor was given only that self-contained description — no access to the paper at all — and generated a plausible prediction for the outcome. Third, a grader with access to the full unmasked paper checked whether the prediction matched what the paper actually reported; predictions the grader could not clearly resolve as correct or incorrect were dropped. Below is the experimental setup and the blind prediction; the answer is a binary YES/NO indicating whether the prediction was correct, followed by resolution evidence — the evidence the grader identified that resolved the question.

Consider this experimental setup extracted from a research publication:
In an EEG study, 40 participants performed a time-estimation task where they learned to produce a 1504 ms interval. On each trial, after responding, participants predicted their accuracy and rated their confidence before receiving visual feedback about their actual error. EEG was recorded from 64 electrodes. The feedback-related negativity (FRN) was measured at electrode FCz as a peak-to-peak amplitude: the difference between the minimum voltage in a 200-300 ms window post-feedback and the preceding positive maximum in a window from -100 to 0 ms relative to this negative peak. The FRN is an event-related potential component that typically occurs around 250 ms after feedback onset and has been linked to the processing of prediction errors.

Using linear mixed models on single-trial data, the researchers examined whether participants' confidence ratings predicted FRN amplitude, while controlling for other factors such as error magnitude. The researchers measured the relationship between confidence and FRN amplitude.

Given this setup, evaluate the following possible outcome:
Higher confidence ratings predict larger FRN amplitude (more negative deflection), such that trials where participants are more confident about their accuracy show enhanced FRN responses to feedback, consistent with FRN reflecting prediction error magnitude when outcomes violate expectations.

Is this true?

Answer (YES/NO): NO